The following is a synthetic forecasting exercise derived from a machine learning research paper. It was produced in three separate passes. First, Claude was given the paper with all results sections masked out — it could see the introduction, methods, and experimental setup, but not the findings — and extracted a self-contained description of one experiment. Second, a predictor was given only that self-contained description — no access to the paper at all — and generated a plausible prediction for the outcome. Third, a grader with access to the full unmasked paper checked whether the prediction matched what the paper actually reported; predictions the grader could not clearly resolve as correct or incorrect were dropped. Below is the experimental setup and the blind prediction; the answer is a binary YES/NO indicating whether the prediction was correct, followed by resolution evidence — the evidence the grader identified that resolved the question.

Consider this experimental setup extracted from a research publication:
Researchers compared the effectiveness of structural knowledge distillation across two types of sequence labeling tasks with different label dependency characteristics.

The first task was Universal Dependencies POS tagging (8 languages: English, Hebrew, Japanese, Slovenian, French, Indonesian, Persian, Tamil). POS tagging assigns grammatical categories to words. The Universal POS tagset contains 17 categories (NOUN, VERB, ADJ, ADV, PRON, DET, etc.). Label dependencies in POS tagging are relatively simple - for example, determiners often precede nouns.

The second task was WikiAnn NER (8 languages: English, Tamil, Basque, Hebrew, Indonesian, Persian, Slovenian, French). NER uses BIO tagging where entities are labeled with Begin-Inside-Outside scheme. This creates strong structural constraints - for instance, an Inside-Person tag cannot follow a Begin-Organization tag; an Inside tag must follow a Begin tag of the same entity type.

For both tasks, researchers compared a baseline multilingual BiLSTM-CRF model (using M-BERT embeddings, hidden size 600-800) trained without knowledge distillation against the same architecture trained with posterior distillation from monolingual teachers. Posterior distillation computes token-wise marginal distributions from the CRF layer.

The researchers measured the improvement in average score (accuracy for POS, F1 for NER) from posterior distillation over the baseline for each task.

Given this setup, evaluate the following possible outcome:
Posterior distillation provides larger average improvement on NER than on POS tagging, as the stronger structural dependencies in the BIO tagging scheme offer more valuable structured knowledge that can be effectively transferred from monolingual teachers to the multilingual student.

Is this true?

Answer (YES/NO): YES